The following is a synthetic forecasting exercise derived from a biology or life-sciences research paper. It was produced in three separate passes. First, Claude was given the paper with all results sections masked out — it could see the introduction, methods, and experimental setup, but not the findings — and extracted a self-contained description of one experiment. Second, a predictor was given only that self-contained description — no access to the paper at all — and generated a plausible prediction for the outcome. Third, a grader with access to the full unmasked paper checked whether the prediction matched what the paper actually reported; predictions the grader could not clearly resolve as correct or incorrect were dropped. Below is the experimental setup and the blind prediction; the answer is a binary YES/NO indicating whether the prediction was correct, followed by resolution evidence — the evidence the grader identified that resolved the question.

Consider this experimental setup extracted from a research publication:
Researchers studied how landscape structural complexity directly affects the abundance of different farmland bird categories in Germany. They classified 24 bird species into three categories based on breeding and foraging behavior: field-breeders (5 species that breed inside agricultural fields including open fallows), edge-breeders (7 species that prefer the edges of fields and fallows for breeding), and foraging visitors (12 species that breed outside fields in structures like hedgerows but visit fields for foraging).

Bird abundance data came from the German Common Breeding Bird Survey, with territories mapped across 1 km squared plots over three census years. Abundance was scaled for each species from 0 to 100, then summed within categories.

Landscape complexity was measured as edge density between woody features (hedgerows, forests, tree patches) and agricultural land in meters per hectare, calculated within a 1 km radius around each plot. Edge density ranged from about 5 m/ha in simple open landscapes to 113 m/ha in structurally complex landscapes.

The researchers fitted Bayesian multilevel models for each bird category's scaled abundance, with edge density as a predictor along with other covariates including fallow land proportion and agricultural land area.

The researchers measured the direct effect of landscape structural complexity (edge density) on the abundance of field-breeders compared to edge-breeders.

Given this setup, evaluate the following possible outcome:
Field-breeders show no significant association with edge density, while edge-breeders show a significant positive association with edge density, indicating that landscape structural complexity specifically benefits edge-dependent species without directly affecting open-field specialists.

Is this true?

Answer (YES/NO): NO